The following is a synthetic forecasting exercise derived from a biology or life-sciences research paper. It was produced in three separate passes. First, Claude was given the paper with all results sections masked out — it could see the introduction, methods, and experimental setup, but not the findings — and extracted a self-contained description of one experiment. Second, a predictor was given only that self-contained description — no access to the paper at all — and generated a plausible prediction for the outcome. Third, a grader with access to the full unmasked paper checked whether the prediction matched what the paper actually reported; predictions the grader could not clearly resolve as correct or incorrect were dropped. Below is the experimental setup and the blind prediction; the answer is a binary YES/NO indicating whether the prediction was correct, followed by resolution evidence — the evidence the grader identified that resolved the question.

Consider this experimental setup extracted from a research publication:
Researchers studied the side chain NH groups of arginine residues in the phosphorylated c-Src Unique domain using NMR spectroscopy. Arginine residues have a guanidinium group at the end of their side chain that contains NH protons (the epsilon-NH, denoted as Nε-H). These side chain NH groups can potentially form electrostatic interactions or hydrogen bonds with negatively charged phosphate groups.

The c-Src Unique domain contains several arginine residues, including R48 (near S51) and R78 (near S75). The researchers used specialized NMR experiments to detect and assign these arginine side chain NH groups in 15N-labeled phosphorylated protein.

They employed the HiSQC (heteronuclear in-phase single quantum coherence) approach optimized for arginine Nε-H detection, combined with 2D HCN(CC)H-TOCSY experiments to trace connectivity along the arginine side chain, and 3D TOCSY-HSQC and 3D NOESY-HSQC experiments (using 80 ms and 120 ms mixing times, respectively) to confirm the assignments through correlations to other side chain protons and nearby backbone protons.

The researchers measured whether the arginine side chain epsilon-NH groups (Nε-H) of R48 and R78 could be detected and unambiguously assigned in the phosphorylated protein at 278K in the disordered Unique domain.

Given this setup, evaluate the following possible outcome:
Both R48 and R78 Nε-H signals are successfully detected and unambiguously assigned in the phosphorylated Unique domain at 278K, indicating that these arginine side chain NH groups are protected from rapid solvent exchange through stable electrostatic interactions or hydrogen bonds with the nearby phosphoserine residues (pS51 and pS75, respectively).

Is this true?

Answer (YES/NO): NO